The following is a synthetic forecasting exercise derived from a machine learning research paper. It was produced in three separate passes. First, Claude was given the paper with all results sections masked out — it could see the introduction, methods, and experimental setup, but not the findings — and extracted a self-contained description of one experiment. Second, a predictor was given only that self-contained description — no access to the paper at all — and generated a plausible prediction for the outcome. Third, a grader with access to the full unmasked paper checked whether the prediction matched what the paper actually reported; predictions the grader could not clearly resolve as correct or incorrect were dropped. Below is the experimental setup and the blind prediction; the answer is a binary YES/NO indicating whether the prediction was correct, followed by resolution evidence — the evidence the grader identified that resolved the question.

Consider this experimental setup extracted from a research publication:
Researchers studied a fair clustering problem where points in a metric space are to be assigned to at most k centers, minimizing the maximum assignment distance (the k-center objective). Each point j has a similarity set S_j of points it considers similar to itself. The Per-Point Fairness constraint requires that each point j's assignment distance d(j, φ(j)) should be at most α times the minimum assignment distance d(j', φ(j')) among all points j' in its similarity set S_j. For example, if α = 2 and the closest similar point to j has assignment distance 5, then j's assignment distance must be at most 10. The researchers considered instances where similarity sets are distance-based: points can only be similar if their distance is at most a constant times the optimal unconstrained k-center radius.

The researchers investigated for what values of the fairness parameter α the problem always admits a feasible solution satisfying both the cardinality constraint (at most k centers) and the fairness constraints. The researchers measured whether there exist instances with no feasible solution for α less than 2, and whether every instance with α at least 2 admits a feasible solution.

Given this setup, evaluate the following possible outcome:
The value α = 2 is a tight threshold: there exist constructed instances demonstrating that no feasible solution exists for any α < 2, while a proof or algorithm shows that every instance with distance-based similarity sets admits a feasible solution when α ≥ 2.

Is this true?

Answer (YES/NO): YES